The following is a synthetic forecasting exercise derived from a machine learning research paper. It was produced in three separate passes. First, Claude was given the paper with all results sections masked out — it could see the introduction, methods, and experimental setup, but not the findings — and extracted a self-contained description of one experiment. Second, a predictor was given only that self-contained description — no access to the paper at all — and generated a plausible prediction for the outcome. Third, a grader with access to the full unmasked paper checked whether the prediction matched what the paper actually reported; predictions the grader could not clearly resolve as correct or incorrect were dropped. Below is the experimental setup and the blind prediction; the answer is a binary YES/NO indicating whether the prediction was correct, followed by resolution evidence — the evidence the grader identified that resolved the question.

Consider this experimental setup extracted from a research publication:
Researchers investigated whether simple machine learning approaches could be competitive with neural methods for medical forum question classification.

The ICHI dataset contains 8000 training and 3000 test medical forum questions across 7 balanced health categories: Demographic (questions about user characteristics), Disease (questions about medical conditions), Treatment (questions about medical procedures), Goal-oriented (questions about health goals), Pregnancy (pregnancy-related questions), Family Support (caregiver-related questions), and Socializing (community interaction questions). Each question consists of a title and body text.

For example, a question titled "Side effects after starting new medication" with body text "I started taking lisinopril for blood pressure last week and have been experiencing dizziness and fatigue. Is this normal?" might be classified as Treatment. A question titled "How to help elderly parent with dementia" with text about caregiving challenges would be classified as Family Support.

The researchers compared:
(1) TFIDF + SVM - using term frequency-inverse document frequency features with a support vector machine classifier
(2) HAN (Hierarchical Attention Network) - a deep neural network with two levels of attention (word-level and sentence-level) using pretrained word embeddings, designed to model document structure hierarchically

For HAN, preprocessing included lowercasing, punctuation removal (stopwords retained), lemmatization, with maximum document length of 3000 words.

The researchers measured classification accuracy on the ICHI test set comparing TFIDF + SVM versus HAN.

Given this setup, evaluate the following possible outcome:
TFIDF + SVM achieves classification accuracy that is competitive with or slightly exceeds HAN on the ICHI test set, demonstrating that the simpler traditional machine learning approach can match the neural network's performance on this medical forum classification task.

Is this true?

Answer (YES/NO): YES